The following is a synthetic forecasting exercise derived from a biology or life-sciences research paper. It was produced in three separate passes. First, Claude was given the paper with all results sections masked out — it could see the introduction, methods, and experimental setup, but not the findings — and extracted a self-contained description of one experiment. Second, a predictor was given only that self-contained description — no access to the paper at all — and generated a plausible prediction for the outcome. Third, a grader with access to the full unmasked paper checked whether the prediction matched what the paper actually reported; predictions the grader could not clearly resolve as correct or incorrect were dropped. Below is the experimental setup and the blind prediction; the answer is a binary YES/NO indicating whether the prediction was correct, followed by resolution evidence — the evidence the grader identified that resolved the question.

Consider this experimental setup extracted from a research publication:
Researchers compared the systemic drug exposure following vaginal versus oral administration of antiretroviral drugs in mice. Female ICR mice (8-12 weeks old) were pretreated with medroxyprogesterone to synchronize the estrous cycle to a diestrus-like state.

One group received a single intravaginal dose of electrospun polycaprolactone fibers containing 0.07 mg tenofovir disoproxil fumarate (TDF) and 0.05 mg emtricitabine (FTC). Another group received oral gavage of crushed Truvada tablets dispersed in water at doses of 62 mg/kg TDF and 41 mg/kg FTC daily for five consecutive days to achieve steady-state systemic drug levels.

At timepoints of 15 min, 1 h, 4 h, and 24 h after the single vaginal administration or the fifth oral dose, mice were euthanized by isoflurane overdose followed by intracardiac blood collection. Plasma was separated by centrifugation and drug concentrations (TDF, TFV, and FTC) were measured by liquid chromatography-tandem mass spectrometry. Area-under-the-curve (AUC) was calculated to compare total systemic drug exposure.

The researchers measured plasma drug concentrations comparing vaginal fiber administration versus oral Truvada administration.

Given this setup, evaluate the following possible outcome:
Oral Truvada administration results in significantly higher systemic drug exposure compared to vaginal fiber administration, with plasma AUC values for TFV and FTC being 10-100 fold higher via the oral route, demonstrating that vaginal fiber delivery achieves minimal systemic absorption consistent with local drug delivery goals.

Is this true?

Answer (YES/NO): YES